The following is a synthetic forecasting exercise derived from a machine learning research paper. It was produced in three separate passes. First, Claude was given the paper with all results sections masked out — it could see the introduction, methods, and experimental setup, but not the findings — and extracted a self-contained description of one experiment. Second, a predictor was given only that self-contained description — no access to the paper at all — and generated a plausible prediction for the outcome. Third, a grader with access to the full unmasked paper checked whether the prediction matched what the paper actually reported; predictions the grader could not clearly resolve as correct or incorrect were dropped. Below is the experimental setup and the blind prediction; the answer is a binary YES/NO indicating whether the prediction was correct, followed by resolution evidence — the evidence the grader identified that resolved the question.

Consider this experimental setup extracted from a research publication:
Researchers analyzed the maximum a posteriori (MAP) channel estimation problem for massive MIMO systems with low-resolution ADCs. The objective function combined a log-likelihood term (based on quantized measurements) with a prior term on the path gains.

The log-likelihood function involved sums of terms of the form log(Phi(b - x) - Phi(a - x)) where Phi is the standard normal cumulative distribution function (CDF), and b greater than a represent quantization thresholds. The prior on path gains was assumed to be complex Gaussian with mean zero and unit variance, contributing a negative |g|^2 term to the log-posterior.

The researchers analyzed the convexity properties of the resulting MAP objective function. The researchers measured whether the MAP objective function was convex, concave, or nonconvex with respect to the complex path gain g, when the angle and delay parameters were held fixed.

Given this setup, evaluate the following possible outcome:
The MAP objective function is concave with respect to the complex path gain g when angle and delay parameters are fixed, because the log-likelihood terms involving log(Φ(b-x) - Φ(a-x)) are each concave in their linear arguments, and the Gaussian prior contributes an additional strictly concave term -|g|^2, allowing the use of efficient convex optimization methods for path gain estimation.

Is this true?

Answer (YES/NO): YES